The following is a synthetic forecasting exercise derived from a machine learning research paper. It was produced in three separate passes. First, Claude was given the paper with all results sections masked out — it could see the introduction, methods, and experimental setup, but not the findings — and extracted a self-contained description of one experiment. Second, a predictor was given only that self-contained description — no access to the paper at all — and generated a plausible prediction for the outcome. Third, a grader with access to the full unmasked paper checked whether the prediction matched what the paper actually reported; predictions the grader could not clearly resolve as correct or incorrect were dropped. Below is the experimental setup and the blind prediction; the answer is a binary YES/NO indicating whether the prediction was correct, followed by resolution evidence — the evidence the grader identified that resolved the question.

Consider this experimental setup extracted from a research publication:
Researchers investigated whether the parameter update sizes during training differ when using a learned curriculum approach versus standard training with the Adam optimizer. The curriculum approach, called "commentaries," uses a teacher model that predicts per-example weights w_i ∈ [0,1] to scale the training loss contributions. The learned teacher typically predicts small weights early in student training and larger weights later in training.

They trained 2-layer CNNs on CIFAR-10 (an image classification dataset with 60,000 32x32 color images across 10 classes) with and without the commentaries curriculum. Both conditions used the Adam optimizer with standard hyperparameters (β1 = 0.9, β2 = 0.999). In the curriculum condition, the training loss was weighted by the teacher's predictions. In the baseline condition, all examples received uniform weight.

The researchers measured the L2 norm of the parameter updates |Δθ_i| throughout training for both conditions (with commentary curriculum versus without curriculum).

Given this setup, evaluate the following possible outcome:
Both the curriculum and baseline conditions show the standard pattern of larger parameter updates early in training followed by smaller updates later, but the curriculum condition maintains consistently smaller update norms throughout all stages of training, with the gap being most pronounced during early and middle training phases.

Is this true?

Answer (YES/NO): NO